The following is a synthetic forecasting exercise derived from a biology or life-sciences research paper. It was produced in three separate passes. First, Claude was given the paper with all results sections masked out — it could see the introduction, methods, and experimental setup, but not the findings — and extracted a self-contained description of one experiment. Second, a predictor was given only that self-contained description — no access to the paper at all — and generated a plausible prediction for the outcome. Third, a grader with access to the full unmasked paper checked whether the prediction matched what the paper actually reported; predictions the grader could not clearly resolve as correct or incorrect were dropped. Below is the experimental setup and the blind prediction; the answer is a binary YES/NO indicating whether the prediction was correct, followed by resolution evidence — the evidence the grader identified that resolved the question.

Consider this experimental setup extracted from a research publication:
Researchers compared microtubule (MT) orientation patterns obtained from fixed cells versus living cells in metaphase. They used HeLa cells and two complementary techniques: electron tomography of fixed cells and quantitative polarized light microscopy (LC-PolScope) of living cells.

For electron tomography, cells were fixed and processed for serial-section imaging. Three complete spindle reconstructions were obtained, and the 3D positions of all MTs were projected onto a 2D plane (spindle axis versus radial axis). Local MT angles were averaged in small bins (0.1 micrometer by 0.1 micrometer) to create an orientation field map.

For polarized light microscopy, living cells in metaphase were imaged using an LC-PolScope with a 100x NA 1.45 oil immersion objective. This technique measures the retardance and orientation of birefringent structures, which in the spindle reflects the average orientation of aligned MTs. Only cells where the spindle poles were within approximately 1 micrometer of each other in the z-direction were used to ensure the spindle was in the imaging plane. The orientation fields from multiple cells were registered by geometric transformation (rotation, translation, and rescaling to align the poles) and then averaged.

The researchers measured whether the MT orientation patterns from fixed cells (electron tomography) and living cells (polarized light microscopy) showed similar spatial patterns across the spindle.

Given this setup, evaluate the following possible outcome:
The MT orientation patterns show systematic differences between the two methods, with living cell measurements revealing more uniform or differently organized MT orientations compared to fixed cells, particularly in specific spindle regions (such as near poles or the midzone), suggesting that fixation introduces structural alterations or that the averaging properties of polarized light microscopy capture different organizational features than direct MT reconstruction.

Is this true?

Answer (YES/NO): NO